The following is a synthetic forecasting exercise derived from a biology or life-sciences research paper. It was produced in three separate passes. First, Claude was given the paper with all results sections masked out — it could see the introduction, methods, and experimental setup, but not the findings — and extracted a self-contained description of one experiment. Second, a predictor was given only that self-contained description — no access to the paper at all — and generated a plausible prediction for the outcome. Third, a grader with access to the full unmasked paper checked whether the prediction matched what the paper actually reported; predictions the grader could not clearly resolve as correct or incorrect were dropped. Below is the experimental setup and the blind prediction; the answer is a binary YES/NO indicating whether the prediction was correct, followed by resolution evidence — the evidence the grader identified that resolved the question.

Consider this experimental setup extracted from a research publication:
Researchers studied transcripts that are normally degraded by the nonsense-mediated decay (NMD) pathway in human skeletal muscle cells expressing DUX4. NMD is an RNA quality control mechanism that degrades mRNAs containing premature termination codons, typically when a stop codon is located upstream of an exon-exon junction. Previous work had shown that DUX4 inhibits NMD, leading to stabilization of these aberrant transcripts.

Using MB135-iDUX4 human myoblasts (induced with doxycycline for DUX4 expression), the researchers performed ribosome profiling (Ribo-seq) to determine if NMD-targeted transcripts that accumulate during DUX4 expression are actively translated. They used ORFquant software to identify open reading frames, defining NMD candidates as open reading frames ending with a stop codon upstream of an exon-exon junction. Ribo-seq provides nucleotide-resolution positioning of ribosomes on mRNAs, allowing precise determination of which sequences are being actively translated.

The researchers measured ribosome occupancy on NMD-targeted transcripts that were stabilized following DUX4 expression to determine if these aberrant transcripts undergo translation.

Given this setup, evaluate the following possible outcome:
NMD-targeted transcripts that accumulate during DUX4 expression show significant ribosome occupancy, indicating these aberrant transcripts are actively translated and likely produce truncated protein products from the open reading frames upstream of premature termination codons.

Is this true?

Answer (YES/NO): YES